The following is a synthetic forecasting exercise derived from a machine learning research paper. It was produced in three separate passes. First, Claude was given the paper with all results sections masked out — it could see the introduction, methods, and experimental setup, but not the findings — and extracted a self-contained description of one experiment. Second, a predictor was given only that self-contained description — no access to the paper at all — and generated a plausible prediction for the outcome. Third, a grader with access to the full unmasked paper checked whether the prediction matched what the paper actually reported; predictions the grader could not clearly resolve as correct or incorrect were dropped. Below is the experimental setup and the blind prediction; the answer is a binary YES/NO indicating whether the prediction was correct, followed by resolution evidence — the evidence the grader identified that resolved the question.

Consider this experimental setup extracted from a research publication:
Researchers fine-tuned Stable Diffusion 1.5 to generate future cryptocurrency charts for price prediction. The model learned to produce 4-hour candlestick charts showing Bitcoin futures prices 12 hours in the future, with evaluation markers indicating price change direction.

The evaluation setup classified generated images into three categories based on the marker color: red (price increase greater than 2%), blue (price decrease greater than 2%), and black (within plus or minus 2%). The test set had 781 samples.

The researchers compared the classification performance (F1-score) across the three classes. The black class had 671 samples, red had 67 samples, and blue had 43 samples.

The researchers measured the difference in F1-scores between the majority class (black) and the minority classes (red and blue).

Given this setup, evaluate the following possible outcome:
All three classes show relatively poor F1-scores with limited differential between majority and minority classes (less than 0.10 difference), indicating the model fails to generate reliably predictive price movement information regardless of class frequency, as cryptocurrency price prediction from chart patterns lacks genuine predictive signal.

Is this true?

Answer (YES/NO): NO